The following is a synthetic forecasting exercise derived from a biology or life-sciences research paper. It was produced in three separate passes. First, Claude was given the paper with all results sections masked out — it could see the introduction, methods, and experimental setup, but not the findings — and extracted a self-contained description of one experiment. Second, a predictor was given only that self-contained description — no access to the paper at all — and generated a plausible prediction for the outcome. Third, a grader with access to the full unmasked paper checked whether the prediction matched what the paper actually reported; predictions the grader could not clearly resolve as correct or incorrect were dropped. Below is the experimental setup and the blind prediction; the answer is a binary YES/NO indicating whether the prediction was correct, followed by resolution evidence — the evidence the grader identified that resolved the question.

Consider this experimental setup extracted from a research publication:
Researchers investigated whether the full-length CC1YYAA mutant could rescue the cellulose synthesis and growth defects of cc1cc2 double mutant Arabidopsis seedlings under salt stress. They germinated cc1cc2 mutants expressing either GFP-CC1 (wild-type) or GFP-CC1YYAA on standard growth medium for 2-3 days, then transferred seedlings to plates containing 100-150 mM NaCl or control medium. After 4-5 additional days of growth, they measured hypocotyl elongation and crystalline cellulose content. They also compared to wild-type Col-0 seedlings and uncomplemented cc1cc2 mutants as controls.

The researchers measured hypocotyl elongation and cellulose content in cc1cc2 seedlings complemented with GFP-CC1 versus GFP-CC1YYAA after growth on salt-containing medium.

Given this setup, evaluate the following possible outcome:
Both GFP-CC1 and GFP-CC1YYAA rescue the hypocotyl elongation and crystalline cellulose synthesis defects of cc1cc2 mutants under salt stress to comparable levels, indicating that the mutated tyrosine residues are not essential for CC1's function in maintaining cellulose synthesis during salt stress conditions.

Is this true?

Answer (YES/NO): NO